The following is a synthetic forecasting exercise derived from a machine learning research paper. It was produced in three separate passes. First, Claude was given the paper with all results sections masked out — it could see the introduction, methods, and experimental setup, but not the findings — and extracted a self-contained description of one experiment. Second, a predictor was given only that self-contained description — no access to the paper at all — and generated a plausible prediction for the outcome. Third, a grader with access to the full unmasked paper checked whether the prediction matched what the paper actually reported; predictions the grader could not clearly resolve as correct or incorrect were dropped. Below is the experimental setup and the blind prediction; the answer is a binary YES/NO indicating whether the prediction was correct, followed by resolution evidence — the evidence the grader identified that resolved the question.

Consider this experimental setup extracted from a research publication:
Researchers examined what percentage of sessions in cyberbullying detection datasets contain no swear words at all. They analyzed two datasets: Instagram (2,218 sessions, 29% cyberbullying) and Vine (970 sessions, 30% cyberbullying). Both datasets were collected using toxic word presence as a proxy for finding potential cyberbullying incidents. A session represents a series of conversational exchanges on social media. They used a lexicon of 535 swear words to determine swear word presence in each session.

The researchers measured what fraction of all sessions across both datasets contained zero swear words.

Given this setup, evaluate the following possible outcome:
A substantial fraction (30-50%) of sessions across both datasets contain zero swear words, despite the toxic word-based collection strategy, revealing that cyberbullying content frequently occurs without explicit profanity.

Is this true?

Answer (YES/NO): NO